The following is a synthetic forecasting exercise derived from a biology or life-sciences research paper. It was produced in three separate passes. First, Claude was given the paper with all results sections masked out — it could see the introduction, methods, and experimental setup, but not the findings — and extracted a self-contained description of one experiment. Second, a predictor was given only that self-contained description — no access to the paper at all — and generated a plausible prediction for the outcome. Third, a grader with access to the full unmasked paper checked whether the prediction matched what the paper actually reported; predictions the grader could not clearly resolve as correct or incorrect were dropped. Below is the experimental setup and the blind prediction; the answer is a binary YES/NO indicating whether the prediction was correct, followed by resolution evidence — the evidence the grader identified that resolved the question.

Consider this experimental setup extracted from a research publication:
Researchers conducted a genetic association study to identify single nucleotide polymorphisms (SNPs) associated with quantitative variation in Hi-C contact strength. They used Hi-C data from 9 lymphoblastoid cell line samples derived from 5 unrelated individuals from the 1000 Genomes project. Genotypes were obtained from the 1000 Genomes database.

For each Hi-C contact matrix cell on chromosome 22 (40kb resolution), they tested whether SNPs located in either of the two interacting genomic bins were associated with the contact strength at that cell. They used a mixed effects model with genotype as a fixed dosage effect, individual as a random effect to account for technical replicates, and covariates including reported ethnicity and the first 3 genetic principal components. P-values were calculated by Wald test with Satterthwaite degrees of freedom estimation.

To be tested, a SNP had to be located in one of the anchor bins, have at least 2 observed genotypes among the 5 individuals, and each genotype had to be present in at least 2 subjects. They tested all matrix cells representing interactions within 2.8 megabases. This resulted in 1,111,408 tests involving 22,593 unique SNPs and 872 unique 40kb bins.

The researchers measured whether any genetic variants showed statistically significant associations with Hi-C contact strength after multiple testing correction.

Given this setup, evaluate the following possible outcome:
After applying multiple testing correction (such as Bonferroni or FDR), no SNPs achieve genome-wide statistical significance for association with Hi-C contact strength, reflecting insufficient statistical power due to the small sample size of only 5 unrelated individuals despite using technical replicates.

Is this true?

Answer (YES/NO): NO